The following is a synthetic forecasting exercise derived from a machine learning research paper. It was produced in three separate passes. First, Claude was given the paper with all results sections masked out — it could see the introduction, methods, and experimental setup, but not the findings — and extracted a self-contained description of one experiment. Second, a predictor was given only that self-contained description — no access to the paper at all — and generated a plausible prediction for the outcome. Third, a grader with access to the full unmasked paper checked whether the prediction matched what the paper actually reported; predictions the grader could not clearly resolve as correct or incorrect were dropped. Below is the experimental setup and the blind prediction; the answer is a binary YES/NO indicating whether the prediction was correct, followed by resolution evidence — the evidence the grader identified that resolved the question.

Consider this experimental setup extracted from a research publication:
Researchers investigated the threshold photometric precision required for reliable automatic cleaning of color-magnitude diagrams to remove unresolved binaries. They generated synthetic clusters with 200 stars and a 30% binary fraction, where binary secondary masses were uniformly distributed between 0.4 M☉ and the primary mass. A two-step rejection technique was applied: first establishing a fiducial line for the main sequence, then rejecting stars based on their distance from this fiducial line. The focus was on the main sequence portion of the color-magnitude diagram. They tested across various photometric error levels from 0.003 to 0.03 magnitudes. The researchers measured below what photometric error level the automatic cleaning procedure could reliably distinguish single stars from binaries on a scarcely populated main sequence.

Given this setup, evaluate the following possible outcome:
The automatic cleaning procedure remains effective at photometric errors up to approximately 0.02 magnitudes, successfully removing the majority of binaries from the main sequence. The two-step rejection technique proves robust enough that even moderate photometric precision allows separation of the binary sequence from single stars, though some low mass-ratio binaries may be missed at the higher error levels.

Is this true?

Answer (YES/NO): NO